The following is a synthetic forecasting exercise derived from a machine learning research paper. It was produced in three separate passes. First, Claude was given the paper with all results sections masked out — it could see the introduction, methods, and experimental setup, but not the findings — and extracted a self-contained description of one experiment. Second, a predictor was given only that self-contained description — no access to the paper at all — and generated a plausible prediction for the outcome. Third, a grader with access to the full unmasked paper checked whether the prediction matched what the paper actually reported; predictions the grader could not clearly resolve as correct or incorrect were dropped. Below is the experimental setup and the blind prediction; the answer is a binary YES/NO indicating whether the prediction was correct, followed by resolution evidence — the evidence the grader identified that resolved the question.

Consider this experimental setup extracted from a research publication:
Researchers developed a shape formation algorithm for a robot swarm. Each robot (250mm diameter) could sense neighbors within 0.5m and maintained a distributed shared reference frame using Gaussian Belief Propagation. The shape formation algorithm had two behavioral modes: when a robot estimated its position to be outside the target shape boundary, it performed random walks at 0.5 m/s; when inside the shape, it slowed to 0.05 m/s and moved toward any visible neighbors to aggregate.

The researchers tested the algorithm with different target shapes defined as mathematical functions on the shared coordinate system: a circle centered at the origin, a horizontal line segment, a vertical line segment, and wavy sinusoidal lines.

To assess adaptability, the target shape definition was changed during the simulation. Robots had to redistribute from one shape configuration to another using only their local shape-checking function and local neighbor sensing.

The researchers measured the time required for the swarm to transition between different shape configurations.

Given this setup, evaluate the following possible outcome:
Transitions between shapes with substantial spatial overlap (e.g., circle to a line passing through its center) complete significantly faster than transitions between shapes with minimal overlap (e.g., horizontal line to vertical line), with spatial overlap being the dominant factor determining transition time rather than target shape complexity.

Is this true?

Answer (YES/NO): NO